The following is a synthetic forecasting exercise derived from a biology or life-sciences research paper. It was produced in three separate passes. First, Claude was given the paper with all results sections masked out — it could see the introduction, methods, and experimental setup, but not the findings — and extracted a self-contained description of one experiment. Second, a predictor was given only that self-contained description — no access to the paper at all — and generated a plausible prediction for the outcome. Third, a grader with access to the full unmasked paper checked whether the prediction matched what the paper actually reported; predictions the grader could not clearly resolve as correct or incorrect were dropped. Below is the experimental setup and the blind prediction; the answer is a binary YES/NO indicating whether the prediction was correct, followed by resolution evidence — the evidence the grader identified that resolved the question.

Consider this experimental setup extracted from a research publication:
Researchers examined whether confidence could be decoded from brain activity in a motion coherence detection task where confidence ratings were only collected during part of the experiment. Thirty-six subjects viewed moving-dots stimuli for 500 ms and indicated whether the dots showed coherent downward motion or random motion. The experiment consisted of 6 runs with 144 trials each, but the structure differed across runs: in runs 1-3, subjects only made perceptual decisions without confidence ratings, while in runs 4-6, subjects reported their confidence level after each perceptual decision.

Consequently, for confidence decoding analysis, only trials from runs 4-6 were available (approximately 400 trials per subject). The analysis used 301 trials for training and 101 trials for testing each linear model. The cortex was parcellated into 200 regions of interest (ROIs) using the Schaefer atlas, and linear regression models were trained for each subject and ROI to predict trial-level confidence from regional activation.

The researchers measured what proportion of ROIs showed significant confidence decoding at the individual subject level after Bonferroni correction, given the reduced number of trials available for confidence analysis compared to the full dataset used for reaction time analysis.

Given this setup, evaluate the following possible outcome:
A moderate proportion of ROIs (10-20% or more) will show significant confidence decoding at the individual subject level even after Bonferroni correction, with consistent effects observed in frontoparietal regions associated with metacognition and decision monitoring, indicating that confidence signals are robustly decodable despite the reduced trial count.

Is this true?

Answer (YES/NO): NO